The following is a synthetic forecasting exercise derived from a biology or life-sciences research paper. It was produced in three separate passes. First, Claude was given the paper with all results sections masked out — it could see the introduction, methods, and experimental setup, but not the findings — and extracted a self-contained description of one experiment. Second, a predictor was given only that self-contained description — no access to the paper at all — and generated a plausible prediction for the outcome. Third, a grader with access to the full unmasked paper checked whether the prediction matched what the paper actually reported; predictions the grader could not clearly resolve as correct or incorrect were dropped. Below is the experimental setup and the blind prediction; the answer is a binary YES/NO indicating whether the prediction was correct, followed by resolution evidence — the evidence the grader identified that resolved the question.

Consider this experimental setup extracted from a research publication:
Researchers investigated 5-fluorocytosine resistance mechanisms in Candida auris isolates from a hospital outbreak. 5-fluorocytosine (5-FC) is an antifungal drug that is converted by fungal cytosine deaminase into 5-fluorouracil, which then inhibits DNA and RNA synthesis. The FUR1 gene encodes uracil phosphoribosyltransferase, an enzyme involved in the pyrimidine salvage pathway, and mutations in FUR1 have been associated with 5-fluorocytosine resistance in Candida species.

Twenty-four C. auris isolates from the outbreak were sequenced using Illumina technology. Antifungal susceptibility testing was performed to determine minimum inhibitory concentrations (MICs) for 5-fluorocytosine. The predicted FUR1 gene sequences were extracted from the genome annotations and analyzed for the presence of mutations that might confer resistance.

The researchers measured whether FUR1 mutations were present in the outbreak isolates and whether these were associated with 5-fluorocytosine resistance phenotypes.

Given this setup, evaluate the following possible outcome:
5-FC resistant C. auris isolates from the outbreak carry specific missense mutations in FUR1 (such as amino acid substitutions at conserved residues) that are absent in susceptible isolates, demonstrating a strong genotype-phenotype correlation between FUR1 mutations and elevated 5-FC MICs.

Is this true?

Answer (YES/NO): YES